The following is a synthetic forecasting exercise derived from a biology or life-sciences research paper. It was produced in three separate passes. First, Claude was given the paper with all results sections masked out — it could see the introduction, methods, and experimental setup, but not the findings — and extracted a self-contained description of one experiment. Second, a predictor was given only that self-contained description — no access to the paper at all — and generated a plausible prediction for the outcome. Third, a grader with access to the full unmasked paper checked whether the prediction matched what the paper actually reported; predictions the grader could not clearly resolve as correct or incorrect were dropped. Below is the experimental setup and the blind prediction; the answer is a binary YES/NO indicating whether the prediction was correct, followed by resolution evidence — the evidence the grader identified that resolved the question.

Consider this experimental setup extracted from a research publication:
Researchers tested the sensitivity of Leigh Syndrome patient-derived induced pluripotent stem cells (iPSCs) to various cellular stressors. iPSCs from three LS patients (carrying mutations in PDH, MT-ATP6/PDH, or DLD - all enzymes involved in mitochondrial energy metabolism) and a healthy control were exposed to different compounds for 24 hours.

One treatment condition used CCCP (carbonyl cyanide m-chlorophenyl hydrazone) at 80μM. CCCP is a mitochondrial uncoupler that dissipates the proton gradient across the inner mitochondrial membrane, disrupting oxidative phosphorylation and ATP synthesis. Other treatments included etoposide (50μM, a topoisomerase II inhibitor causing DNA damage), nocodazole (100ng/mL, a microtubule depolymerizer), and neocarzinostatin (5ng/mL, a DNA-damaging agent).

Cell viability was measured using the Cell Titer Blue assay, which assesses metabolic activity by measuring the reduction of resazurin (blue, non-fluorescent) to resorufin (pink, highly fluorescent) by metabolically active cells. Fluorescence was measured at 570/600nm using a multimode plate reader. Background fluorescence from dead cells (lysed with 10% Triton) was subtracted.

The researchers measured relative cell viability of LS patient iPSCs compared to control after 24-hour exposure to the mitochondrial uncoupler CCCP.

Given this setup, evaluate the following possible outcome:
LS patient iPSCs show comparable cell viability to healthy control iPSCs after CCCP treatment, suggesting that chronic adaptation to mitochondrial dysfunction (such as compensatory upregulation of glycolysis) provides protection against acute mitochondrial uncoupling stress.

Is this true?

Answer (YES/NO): YES